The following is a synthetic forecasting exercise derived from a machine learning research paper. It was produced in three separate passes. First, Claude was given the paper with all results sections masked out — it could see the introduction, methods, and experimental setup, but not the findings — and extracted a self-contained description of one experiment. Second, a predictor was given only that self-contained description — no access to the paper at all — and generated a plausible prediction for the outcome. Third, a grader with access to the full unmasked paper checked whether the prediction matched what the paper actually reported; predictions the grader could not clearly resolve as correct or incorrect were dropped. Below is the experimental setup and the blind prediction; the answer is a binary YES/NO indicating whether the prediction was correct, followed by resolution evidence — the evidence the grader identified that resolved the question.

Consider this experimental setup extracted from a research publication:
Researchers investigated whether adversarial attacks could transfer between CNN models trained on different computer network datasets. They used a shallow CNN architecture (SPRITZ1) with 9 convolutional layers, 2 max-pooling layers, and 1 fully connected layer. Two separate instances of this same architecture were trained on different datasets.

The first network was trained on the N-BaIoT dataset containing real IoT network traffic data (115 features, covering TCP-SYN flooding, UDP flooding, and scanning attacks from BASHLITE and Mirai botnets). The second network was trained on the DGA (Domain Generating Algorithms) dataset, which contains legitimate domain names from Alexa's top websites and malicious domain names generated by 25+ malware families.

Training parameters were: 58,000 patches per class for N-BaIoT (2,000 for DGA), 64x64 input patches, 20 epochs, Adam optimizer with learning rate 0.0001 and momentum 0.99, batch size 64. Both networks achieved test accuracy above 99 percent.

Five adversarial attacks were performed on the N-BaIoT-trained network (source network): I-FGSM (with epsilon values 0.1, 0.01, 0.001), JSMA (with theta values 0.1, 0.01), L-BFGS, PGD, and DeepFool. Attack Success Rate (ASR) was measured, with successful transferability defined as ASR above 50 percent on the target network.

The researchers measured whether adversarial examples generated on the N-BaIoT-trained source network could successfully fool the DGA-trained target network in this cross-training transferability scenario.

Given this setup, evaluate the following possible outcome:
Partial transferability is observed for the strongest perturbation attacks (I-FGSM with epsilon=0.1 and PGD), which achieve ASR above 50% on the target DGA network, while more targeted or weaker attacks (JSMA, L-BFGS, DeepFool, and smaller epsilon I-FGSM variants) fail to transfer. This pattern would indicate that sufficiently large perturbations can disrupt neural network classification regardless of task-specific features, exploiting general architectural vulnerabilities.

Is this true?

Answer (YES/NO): NO